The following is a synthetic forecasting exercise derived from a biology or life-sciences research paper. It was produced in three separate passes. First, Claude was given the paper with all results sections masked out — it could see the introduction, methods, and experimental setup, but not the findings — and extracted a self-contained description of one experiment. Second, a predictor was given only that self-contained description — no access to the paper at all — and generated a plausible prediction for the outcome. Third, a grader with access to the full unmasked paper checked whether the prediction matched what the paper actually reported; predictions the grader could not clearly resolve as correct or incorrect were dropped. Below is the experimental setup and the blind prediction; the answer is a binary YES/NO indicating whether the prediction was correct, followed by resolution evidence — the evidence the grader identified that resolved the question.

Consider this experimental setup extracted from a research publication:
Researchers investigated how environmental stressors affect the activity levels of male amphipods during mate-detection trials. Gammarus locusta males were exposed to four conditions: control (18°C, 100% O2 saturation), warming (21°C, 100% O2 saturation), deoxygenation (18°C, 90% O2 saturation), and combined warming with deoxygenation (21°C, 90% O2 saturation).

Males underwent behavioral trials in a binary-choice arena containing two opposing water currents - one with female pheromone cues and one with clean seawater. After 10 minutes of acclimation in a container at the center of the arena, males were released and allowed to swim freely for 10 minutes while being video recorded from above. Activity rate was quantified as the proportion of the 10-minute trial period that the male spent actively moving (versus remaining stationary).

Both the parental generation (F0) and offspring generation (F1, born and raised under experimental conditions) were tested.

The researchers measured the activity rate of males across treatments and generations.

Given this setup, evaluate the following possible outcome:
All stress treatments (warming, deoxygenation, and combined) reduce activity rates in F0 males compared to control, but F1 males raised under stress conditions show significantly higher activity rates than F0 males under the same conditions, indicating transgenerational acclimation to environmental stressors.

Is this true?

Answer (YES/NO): NO